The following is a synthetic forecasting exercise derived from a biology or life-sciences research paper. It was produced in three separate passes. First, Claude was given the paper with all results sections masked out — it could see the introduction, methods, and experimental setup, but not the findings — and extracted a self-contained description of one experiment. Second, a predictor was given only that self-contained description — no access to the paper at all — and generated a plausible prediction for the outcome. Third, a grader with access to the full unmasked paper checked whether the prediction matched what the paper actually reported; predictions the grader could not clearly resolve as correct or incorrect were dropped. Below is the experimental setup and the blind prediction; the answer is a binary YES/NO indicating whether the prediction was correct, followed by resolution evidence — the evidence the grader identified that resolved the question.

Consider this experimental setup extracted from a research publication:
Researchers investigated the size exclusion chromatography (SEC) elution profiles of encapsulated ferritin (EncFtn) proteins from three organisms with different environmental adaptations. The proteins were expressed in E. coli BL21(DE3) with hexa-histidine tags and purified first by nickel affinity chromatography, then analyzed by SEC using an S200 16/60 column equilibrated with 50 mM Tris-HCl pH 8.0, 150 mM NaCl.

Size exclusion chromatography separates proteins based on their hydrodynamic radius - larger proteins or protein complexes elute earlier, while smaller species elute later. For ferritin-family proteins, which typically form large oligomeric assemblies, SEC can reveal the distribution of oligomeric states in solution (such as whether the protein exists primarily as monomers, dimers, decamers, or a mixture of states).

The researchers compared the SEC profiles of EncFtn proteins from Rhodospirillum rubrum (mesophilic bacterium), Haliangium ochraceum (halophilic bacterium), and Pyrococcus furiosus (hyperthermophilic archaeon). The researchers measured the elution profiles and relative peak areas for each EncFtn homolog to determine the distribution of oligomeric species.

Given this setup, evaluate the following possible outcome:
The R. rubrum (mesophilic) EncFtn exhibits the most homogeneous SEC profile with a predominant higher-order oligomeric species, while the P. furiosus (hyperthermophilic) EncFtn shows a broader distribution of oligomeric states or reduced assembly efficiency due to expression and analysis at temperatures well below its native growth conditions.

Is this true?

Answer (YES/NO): NO